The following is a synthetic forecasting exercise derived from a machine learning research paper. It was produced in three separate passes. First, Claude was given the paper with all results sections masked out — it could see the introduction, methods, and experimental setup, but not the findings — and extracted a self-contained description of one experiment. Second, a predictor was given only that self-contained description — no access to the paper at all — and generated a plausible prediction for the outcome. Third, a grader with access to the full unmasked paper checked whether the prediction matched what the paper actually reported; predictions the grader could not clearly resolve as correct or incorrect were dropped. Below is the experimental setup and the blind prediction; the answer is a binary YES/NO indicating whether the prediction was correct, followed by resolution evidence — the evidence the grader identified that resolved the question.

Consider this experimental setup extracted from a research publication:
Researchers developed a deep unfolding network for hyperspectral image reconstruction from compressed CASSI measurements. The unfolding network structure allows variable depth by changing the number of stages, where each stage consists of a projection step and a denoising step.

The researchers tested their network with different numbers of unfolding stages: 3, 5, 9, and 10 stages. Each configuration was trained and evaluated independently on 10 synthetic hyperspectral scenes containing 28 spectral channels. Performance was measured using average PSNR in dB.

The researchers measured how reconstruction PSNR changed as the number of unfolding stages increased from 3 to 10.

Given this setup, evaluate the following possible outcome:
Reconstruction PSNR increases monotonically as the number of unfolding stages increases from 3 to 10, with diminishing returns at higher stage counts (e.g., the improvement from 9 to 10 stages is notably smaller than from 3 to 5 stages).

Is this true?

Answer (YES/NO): YES